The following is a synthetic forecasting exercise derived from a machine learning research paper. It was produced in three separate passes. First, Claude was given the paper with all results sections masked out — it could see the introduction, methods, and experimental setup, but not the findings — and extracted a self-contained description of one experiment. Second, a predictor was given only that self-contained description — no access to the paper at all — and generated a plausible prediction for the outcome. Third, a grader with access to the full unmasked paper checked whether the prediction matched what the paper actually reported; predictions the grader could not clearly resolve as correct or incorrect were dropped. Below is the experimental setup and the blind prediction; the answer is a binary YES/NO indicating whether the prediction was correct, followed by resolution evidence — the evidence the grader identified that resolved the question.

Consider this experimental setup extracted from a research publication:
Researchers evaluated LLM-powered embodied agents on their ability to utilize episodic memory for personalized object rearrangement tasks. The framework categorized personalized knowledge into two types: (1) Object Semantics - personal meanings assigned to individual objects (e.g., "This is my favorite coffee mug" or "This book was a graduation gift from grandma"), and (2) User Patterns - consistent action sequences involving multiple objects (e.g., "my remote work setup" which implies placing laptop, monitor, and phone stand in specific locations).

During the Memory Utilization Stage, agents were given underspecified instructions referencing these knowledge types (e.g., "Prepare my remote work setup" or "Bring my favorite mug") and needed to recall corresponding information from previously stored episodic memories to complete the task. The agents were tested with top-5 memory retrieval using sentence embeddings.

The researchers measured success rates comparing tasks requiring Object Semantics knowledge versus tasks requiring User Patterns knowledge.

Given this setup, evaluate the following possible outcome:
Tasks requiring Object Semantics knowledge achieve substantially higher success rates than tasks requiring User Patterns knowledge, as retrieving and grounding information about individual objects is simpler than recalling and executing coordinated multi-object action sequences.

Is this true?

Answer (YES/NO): YES